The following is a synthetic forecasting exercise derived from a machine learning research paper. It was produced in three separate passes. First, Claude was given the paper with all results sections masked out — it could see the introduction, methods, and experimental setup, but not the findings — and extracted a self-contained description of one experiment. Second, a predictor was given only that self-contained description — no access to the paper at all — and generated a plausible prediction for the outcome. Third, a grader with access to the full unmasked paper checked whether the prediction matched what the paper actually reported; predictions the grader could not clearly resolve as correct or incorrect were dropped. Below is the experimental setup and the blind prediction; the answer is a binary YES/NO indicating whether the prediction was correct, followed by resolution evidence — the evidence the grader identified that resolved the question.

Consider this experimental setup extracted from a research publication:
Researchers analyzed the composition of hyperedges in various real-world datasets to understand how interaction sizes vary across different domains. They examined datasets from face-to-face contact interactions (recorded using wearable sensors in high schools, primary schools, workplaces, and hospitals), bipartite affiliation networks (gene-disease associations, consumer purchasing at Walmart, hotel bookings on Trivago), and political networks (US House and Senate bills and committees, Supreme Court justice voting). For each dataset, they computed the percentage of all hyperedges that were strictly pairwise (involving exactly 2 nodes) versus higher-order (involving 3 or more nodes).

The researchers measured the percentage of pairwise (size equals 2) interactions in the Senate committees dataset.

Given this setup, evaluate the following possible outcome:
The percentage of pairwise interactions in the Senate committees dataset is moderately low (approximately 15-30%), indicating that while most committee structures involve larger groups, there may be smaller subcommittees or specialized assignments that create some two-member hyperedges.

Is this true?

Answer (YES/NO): NO